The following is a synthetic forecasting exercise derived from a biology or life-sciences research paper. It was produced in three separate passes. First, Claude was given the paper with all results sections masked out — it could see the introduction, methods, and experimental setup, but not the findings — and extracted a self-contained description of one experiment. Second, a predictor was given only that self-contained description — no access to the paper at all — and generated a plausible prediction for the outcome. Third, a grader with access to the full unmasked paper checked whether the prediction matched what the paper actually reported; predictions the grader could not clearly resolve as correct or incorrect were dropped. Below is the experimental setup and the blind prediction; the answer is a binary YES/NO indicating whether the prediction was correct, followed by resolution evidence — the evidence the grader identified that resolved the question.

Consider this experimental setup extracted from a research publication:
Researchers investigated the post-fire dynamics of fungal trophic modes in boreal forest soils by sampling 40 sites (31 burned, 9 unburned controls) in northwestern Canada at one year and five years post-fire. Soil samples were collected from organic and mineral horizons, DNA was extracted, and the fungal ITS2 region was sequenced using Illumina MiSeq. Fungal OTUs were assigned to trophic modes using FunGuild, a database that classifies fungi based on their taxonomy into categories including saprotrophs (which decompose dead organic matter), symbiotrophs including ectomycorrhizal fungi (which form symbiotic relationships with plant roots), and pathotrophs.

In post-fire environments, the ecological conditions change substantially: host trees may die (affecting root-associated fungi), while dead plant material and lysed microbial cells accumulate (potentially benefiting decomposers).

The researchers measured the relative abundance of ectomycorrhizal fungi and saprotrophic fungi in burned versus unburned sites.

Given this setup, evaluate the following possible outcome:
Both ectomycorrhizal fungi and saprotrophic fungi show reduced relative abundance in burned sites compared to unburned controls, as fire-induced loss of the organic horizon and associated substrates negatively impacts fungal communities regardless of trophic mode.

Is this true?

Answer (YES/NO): NO